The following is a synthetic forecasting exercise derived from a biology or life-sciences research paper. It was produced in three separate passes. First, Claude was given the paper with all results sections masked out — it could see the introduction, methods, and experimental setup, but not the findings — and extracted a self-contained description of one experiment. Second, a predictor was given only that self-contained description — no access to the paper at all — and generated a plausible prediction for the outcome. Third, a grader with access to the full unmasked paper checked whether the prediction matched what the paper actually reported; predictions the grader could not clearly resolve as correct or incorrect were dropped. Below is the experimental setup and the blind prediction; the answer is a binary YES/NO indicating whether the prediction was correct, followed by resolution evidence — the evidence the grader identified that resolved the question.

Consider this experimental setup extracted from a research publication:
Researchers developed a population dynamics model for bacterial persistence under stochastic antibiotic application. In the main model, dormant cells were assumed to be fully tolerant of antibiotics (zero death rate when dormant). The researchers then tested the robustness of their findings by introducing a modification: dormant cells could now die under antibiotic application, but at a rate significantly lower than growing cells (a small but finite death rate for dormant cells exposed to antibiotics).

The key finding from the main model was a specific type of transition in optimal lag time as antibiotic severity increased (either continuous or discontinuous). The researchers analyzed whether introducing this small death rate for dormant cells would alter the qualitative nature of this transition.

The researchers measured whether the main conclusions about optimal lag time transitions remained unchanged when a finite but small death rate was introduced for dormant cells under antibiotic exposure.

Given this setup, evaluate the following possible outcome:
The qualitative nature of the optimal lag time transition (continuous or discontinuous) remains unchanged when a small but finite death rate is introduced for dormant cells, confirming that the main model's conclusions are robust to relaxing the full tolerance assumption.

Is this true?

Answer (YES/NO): YES